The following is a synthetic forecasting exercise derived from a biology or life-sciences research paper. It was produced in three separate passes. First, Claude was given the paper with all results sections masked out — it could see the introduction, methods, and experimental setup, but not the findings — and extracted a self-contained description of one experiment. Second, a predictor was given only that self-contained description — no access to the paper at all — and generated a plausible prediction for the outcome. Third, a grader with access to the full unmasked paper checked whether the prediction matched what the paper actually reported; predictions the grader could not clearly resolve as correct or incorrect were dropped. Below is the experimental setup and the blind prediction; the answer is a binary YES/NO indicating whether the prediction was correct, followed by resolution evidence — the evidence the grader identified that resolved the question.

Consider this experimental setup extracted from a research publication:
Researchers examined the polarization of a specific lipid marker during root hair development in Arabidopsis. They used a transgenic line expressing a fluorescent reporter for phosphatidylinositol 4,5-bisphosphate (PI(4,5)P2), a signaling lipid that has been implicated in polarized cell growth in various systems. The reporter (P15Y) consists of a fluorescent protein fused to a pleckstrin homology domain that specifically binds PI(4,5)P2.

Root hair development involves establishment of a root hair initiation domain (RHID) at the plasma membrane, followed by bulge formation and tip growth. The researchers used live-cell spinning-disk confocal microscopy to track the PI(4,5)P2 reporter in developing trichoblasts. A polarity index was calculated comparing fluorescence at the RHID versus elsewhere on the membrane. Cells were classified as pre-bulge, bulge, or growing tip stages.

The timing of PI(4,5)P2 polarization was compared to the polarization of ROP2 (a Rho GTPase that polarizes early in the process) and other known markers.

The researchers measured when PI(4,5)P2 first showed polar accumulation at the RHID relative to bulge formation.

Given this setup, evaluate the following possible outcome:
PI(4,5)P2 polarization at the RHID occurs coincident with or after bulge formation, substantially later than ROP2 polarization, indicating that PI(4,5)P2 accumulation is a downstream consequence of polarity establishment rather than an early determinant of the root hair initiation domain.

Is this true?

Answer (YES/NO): YES